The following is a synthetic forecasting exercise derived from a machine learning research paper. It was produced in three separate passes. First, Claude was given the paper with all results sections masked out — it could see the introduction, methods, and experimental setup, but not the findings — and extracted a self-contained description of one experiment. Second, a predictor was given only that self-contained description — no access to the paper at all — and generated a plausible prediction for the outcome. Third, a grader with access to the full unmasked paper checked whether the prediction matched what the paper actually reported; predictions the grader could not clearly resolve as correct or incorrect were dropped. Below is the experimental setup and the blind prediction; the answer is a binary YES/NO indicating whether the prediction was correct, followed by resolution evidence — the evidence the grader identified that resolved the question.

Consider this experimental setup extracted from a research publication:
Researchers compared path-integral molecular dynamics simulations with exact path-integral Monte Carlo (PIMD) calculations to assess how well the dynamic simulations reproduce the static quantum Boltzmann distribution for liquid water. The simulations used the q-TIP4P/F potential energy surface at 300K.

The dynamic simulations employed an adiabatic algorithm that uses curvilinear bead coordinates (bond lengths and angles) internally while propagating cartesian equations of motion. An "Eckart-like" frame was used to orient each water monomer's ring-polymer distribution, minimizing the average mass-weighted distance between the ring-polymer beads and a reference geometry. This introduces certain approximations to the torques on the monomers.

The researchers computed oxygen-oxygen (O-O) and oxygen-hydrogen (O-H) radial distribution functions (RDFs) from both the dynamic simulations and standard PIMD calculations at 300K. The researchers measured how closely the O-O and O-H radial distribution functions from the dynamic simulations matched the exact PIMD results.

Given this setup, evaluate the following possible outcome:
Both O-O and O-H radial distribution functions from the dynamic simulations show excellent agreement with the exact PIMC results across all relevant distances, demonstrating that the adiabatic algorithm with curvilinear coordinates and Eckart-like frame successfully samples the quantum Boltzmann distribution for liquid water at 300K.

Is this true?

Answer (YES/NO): NO